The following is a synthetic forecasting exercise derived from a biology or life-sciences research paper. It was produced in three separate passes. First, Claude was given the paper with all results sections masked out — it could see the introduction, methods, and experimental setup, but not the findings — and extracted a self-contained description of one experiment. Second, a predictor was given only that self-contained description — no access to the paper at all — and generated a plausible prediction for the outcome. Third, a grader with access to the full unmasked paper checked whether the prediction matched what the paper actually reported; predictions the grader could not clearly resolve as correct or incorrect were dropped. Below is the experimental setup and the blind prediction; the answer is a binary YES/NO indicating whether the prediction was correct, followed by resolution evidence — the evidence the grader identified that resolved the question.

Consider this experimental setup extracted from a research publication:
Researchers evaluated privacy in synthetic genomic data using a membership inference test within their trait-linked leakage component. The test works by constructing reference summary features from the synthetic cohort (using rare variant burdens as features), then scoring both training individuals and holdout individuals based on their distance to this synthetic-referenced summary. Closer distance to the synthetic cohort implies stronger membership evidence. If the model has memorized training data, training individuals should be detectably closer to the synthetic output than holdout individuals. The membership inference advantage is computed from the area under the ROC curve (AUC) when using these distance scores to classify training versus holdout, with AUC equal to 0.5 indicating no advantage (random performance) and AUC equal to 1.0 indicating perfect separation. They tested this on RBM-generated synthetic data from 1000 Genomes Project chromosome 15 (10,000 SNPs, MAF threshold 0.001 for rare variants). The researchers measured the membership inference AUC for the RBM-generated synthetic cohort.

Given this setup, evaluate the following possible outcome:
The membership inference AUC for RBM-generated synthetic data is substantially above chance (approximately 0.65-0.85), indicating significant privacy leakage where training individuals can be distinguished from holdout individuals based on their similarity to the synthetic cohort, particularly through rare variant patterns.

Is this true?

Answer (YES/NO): NO